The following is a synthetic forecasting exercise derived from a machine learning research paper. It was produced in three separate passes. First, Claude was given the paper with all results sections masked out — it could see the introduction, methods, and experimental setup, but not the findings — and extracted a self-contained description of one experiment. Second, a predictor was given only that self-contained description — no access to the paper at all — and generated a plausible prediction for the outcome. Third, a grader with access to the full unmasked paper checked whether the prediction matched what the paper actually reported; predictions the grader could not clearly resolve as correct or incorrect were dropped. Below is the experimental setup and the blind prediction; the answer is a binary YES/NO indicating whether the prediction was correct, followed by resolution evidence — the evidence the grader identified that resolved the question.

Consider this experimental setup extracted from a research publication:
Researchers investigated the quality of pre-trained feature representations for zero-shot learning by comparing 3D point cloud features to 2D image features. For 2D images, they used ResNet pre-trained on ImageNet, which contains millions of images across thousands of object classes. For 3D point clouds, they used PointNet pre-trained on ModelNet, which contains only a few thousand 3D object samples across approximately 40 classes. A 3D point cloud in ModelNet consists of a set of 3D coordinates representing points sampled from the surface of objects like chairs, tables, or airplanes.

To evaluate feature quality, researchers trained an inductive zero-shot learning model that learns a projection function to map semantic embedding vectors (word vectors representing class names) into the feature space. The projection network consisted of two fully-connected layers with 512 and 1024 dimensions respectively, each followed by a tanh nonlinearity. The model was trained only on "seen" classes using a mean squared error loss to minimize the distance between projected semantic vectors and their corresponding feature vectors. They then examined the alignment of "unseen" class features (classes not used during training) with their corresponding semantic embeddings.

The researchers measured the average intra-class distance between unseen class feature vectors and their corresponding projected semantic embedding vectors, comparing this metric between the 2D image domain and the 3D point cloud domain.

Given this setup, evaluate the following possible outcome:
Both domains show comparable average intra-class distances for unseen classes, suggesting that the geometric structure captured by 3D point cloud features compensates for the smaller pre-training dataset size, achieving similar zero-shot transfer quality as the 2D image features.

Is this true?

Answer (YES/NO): NO